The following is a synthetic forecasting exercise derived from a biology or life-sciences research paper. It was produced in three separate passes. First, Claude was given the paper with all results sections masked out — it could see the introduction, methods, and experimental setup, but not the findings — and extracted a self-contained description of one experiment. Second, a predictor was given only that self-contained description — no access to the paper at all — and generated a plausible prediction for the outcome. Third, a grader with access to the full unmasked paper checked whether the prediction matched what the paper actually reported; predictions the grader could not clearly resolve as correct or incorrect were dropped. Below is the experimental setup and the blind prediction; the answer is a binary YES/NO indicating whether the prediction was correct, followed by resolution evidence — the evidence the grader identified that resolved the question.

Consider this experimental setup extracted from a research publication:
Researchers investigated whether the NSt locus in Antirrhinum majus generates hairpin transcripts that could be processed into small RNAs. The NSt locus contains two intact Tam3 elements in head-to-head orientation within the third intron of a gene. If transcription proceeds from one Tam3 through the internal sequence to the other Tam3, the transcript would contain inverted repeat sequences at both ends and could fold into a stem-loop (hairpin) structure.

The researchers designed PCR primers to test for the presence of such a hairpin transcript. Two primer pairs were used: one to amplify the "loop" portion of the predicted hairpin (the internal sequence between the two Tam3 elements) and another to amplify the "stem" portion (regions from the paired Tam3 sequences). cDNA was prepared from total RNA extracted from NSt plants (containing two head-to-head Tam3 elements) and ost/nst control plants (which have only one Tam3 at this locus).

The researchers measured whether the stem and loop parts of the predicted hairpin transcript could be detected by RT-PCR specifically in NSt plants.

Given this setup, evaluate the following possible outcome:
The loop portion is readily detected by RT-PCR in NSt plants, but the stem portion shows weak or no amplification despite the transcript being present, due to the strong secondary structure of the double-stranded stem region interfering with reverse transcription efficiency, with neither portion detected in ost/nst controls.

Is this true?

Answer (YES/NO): NO